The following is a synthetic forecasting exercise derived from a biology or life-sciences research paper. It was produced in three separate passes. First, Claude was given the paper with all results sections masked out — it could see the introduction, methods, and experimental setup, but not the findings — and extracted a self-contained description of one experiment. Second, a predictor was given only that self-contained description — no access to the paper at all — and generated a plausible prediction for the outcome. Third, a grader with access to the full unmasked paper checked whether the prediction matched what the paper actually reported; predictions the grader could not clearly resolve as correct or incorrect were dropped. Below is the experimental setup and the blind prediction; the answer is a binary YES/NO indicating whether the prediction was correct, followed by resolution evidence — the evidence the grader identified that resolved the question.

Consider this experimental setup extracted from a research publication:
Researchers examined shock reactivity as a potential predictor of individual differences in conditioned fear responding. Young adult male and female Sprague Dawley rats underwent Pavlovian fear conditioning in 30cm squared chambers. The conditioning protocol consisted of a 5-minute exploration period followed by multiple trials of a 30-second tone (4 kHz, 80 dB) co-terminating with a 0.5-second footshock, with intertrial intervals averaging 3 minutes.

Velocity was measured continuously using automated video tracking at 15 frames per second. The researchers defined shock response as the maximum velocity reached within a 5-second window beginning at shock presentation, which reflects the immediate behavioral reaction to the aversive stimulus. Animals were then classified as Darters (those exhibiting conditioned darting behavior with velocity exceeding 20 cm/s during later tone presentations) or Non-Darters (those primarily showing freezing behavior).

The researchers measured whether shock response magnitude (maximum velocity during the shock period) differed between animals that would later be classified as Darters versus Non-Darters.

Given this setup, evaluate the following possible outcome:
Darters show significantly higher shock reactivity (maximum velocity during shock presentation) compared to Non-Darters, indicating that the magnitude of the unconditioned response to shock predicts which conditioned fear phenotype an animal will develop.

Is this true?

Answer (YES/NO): YES